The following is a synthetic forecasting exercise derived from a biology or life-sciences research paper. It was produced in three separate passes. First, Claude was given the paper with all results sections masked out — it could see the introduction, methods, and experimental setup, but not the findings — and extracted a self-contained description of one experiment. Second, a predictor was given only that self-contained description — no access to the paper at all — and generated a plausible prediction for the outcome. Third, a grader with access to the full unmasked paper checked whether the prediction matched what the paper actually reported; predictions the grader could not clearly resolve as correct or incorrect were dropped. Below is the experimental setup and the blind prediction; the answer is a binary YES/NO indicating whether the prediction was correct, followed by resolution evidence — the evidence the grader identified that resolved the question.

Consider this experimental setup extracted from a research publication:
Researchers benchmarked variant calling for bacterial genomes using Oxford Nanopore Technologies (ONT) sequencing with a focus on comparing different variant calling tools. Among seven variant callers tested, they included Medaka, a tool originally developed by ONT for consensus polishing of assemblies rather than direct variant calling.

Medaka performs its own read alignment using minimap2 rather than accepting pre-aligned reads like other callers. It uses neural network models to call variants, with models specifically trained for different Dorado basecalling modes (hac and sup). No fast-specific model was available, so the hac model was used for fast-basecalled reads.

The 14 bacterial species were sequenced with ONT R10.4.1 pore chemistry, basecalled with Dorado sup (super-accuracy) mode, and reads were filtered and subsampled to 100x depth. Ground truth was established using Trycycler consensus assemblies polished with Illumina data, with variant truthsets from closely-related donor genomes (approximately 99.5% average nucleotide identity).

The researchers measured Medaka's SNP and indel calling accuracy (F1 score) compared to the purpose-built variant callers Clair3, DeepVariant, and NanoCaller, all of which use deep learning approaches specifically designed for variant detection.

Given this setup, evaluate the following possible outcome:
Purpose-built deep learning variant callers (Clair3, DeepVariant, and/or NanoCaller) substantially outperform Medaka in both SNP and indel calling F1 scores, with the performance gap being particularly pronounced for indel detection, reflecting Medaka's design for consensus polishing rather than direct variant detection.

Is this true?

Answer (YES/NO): YES